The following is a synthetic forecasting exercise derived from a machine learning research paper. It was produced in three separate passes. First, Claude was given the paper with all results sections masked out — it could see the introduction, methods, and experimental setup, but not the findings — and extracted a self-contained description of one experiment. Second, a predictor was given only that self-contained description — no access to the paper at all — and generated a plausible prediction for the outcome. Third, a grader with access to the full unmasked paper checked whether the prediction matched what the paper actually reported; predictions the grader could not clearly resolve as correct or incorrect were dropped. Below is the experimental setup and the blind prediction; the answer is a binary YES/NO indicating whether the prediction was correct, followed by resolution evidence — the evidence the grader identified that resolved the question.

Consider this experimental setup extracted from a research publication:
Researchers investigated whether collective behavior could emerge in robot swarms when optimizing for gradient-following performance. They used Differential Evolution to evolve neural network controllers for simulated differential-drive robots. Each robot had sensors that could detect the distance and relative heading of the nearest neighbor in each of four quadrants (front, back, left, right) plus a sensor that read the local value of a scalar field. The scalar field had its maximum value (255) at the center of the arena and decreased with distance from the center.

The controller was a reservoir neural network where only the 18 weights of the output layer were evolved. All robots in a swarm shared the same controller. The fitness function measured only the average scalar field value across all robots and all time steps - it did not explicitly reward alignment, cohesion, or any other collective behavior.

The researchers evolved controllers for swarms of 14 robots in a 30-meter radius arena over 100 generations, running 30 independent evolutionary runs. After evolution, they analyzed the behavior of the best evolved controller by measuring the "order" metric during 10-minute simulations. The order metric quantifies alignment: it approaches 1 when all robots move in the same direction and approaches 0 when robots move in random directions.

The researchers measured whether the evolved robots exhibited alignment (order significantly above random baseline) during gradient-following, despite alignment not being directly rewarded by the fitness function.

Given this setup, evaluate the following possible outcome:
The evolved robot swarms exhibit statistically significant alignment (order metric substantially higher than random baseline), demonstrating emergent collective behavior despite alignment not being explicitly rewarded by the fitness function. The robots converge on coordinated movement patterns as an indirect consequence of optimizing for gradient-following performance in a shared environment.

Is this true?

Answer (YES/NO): YES